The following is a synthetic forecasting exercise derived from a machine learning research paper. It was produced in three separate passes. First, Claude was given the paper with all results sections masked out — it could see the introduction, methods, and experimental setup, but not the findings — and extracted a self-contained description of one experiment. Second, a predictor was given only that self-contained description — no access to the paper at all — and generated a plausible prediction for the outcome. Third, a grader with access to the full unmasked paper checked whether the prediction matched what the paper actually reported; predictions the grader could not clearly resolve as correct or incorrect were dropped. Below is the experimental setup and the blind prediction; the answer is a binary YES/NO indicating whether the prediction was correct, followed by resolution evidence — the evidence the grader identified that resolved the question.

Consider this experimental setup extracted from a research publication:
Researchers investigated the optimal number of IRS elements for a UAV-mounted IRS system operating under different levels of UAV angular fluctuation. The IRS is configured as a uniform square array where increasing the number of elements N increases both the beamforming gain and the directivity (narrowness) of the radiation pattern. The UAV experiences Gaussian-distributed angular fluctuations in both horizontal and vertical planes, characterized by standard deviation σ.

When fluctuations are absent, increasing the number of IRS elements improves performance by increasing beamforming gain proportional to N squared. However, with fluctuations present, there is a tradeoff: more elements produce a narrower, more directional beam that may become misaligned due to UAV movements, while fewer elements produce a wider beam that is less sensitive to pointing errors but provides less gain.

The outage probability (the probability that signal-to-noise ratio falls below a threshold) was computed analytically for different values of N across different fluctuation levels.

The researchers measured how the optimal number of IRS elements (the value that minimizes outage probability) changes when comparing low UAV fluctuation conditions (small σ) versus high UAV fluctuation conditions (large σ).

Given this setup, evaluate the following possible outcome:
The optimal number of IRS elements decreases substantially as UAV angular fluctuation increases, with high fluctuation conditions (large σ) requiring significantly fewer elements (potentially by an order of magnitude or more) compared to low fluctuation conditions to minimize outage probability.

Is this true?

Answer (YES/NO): NO